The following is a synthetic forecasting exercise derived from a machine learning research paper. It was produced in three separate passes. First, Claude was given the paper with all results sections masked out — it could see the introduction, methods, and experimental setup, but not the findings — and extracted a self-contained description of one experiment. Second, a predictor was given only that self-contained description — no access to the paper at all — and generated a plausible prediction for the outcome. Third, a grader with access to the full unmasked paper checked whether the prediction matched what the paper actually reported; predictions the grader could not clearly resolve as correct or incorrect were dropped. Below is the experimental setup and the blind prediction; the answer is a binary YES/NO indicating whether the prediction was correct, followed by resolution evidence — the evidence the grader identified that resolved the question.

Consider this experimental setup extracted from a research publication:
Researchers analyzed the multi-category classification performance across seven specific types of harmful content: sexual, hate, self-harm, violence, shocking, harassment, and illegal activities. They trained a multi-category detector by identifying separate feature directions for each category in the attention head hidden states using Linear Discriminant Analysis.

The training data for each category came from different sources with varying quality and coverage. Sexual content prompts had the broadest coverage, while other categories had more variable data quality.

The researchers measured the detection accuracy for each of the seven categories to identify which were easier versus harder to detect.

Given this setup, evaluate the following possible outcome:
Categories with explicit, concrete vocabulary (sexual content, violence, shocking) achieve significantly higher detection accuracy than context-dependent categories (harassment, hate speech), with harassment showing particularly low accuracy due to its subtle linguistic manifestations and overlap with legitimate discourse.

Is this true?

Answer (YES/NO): NO